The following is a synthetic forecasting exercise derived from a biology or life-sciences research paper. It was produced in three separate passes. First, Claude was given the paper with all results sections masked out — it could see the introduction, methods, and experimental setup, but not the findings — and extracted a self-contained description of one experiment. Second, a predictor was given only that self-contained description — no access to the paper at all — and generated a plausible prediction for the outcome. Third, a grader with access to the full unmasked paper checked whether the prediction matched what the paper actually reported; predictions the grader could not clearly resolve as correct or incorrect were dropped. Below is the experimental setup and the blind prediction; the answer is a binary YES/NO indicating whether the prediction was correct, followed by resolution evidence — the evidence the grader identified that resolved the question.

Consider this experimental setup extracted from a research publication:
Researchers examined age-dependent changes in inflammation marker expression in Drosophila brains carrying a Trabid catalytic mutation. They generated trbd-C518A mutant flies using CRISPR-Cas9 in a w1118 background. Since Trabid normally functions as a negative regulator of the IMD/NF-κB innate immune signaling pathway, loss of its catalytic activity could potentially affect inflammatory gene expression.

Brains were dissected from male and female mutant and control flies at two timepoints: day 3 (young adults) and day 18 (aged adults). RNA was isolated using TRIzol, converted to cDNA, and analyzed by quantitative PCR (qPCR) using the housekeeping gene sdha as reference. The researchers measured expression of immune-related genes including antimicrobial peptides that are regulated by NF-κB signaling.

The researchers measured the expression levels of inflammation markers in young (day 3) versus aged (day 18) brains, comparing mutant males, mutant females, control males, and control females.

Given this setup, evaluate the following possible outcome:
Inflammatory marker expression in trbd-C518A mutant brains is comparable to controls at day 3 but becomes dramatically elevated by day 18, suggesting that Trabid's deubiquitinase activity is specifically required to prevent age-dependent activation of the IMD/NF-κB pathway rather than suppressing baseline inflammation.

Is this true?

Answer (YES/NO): NO